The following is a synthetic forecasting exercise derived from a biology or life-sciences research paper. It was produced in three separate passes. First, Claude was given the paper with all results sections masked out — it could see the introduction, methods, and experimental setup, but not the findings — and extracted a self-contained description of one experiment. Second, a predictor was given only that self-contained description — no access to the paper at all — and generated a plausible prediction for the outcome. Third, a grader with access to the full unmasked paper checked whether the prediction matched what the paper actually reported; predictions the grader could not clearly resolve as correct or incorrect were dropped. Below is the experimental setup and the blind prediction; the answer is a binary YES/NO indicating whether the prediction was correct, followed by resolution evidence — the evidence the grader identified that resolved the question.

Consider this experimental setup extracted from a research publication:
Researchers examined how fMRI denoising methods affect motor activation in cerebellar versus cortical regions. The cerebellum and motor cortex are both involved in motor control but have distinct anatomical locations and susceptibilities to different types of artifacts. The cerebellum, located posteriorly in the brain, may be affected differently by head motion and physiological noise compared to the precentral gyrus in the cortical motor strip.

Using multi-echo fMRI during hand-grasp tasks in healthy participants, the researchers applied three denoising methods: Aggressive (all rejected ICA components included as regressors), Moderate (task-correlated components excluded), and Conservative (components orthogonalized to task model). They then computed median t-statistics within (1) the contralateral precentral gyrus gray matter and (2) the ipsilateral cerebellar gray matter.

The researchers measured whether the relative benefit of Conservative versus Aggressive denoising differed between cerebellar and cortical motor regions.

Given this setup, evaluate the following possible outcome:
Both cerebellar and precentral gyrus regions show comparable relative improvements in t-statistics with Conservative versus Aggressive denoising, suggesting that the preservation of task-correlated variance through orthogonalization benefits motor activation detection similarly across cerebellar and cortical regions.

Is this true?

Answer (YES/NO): NO